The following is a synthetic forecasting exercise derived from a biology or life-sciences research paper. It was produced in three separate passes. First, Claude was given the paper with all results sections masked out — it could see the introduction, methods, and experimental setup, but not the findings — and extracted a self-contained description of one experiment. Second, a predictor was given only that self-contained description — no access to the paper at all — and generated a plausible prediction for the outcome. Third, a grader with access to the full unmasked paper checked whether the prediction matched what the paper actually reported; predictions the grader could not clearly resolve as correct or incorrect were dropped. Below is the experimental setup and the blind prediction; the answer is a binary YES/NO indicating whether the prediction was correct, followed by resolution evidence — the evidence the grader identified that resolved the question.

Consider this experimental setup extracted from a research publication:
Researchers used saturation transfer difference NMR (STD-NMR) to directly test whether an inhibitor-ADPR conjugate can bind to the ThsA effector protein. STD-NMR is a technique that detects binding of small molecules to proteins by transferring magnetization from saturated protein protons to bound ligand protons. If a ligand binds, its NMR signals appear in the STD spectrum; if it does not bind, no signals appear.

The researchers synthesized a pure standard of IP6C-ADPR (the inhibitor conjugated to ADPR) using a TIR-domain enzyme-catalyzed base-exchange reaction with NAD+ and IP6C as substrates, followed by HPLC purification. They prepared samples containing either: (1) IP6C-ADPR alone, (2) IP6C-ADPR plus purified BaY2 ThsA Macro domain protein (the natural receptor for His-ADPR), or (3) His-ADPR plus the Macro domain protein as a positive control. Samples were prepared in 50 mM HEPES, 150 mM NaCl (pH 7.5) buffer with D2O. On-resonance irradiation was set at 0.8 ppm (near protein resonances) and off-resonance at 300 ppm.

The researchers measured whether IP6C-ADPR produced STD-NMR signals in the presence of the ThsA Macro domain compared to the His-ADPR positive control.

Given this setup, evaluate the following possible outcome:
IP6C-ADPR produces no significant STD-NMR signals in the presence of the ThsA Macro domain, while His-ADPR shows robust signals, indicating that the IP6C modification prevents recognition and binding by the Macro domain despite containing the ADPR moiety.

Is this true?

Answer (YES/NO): YES